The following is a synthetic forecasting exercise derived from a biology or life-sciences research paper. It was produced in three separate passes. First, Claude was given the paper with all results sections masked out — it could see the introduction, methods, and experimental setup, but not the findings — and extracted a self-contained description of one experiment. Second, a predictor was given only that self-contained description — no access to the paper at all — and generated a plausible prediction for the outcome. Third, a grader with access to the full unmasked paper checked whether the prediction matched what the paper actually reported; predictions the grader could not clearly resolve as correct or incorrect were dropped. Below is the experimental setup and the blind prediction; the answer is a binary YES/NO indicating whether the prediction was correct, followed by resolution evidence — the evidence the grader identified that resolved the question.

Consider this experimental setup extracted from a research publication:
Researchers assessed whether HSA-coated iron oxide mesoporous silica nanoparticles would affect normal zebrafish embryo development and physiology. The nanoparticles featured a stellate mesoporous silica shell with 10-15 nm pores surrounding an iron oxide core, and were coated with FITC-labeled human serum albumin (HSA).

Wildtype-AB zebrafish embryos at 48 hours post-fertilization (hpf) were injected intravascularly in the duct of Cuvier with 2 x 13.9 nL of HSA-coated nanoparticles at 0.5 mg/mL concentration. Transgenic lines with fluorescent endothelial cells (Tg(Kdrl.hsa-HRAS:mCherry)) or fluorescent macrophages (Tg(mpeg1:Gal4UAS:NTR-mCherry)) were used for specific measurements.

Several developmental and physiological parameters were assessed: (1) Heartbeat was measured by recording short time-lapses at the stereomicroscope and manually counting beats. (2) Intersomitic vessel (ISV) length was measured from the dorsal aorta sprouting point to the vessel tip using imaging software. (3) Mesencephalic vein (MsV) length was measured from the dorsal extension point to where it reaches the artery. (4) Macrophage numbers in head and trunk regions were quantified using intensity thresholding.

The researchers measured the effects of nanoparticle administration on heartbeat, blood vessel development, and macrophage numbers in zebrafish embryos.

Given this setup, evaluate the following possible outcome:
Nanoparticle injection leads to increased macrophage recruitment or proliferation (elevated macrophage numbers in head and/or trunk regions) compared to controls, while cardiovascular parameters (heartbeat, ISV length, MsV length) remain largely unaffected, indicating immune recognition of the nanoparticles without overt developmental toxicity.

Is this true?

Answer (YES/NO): NO